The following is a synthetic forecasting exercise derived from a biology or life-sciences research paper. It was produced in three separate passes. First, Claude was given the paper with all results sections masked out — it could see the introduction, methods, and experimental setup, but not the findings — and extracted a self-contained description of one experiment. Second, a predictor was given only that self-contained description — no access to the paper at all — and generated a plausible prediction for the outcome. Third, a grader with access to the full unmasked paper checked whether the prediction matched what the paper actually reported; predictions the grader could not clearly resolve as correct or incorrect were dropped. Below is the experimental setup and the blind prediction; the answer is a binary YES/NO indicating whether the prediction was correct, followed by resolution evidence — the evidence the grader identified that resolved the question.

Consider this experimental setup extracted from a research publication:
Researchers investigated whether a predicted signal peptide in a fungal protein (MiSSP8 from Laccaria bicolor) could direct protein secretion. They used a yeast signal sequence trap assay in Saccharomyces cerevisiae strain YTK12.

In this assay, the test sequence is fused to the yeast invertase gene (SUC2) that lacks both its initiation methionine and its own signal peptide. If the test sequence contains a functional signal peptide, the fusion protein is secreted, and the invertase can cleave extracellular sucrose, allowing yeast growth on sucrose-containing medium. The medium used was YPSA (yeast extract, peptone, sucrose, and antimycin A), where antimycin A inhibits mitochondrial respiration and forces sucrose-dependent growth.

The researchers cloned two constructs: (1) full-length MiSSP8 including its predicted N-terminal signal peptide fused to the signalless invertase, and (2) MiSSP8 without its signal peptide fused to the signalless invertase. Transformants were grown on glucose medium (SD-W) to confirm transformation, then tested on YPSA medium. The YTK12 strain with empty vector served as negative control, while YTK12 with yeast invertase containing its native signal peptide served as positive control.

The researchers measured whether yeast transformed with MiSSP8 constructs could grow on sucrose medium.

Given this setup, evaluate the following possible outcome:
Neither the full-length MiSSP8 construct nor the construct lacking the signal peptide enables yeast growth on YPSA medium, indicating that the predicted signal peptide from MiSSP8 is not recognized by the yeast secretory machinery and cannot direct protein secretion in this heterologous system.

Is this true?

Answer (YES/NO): NO